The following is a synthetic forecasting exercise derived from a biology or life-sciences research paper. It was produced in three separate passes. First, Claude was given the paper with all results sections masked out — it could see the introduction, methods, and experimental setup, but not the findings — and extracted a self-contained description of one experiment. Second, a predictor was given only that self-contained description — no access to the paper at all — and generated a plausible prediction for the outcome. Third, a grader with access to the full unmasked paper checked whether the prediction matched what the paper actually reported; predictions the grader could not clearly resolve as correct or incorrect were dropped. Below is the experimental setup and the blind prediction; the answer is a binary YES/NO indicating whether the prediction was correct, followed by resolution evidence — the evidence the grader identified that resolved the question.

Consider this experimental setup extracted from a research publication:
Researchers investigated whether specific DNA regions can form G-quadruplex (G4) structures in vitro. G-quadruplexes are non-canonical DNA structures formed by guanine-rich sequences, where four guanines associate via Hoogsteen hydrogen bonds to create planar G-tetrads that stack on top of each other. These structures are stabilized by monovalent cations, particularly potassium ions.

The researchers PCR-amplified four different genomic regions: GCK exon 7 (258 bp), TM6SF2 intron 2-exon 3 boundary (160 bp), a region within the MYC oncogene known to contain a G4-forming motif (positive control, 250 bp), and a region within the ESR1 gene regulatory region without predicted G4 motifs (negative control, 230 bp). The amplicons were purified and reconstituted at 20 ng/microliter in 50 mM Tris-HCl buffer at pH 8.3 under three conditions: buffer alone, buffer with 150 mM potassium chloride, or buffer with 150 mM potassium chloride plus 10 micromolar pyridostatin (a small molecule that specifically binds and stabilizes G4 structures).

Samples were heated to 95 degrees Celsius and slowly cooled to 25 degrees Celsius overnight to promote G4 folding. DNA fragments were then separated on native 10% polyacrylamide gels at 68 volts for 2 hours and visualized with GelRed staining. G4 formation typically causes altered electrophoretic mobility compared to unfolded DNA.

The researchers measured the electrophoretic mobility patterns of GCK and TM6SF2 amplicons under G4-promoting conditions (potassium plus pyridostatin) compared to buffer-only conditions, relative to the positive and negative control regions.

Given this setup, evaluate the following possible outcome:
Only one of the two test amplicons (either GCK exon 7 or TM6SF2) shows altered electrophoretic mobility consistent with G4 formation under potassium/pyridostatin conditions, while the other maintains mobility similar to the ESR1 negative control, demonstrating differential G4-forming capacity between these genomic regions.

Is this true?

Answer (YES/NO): NO